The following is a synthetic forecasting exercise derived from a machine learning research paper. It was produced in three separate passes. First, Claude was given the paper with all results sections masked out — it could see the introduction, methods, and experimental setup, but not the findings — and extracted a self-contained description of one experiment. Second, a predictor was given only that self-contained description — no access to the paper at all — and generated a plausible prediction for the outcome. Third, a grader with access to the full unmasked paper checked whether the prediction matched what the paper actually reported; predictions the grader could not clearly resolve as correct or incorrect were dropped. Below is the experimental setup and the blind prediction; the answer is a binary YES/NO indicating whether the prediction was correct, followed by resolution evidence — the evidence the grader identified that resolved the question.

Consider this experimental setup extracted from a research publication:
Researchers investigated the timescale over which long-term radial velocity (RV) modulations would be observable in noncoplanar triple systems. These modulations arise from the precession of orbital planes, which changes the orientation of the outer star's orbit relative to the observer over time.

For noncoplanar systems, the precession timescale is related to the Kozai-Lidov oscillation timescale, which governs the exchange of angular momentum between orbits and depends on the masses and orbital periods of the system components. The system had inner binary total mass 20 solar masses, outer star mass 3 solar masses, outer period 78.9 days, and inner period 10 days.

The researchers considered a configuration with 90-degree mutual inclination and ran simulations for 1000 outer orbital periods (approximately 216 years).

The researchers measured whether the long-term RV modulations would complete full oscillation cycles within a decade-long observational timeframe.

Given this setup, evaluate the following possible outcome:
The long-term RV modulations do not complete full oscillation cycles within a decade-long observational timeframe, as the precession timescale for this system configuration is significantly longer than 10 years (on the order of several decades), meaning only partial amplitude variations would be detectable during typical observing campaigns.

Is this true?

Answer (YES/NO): YES